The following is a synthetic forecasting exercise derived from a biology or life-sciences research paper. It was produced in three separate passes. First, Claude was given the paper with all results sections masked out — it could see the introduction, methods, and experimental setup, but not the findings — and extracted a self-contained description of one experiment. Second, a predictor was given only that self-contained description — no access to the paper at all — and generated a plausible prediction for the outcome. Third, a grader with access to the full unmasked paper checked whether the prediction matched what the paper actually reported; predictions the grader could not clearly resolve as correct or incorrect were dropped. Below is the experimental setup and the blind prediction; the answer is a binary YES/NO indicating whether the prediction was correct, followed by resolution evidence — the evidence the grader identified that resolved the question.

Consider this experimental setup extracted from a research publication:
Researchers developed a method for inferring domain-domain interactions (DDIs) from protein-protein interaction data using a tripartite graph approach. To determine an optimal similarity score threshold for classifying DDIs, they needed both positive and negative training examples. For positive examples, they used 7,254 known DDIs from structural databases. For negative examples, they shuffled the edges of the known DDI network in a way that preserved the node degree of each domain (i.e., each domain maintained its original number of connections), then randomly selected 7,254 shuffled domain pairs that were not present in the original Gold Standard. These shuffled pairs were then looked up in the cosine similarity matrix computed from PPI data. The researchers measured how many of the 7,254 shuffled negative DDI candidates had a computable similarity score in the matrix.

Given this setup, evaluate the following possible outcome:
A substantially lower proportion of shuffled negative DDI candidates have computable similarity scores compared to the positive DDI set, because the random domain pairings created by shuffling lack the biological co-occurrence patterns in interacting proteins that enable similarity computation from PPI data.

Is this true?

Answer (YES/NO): YES